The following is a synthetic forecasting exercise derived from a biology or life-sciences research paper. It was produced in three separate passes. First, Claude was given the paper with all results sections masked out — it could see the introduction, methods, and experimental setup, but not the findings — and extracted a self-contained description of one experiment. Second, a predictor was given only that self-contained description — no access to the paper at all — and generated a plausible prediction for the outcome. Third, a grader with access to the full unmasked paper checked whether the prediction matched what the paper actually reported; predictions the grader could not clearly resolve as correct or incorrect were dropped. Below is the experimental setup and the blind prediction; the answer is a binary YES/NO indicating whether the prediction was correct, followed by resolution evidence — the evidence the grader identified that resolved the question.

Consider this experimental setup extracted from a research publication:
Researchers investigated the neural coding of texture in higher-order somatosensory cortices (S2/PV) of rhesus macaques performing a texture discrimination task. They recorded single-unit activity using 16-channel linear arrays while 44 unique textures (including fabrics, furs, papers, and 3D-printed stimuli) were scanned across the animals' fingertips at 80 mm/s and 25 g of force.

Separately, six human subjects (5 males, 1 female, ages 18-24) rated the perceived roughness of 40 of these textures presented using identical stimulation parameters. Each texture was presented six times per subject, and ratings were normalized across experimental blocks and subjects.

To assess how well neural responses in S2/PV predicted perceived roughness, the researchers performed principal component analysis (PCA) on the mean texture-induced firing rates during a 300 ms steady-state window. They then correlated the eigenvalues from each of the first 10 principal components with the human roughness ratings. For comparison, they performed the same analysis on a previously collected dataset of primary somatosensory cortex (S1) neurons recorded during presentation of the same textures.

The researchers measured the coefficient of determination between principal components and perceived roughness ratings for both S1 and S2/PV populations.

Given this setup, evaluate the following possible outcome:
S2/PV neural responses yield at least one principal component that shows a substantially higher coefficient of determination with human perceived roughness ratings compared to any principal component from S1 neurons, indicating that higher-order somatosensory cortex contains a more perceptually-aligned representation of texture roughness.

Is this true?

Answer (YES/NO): NO